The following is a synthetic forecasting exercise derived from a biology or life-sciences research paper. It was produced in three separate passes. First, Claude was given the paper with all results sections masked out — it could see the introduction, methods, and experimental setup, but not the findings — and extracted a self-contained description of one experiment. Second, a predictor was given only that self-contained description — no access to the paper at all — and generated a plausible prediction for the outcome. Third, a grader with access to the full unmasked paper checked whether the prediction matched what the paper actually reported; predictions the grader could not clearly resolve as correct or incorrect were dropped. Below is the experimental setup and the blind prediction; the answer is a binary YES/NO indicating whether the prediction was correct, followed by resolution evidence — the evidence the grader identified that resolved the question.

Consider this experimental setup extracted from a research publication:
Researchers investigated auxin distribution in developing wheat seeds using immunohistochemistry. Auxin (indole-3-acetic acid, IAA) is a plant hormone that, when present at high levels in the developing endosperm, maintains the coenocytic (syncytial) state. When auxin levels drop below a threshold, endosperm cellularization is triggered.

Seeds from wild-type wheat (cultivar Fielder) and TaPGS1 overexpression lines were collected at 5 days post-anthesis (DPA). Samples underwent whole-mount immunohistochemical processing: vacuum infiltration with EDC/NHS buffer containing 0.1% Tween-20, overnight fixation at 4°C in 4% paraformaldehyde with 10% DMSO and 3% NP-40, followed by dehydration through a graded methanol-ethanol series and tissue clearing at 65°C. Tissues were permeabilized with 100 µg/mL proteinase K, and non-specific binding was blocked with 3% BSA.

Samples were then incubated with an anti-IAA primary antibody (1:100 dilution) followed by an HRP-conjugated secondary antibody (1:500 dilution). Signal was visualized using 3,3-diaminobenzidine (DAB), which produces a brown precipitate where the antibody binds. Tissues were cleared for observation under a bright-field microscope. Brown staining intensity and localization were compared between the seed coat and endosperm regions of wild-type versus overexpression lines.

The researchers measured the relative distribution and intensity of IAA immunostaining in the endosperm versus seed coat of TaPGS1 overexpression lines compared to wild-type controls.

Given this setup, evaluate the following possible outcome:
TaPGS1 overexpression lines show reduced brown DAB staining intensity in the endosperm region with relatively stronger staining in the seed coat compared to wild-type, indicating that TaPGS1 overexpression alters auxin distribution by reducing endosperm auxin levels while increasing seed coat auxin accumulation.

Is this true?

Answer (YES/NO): NO